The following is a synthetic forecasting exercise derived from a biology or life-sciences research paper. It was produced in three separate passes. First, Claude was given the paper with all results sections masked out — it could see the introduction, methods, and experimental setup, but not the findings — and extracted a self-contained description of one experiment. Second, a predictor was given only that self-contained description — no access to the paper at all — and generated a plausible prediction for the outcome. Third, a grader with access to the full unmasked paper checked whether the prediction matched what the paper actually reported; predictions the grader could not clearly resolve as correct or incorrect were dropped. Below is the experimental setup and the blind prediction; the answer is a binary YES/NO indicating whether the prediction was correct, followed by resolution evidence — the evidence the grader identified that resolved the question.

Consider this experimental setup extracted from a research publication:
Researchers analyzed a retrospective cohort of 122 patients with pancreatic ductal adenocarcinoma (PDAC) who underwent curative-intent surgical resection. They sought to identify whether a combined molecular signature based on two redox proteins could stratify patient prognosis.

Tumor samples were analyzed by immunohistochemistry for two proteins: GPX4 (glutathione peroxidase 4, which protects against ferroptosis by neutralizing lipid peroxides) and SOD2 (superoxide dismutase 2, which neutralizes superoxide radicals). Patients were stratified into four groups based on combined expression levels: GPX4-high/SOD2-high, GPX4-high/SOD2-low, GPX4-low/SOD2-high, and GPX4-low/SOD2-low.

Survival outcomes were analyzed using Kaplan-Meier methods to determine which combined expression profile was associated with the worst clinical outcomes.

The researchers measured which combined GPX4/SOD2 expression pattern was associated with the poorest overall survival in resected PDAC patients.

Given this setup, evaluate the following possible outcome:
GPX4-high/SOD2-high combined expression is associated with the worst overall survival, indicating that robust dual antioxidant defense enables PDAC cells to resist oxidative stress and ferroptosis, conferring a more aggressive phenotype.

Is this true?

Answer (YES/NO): NO